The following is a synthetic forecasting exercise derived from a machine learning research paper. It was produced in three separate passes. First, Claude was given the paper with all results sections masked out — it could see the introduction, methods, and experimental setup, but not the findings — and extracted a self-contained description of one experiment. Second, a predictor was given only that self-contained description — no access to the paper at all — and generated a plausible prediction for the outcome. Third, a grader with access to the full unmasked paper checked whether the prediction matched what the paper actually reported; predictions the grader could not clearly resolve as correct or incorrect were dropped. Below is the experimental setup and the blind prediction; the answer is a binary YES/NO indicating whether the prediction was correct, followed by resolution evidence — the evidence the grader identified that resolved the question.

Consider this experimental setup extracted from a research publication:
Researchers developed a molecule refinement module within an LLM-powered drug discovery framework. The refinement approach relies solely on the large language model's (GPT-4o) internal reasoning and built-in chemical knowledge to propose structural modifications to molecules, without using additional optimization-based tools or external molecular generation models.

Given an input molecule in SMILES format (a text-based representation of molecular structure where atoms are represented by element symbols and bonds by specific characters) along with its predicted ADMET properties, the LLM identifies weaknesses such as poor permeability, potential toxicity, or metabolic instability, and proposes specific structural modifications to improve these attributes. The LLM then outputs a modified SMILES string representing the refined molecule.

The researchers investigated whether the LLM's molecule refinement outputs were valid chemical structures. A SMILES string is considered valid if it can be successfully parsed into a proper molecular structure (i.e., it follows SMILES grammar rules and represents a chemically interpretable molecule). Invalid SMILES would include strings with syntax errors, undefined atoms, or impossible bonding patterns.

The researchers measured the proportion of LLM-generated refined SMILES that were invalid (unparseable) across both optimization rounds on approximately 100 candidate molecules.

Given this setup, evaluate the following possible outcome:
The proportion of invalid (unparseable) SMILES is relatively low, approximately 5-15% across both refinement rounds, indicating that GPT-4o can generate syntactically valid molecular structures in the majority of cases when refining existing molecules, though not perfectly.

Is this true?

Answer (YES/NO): NO